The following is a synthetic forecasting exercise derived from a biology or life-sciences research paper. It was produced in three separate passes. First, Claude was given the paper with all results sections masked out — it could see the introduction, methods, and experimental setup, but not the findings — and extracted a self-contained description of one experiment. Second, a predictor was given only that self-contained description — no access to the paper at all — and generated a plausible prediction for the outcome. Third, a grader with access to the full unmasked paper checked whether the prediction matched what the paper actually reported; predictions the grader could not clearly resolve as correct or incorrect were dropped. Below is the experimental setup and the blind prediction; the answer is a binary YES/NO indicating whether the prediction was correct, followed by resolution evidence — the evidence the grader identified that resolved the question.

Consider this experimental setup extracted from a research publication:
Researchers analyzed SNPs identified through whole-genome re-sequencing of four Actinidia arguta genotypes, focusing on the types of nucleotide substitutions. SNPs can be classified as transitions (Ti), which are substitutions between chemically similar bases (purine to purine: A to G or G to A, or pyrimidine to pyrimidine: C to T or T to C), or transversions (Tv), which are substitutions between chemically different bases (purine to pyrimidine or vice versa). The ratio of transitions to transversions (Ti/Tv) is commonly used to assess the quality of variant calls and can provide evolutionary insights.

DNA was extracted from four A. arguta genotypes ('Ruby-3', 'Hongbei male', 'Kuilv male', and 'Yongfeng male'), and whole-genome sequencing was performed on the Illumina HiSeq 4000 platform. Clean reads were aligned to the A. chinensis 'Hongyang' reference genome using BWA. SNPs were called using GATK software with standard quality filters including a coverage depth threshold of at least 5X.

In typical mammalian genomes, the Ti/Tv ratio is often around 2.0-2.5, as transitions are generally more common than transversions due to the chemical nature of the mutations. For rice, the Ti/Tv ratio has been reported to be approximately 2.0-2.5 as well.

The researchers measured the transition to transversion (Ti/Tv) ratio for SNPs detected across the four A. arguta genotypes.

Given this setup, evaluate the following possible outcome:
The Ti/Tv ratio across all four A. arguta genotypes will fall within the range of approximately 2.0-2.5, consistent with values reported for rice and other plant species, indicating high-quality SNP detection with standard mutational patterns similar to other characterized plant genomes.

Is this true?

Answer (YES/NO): NO